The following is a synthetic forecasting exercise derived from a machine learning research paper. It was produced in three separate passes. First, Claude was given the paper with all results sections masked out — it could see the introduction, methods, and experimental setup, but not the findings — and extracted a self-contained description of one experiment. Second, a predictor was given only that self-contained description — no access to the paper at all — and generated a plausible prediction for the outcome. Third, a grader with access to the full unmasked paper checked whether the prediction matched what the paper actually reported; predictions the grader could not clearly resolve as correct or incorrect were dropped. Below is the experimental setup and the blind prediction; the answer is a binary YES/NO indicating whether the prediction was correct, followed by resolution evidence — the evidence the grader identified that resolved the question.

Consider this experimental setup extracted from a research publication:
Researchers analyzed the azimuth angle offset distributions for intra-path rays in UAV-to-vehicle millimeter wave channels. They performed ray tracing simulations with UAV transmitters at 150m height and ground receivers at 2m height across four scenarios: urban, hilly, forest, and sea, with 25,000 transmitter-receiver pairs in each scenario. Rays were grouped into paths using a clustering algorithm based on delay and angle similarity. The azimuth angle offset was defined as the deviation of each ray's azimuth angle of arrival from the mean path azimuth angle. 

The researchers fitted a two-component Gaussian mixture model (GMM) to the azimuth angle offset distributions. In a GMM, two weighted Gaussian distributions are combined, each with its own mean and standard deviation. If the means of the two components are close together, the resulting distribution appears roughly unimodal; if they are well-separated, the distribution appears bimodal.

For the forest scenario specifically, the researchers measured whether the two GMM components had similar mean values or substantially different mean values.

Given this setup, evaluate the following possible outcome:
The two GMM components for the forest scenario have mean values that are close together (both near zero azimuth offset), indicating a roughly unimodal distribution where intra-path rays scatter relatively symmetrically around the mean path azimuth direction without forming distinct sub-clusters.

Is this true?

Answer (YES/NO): YES